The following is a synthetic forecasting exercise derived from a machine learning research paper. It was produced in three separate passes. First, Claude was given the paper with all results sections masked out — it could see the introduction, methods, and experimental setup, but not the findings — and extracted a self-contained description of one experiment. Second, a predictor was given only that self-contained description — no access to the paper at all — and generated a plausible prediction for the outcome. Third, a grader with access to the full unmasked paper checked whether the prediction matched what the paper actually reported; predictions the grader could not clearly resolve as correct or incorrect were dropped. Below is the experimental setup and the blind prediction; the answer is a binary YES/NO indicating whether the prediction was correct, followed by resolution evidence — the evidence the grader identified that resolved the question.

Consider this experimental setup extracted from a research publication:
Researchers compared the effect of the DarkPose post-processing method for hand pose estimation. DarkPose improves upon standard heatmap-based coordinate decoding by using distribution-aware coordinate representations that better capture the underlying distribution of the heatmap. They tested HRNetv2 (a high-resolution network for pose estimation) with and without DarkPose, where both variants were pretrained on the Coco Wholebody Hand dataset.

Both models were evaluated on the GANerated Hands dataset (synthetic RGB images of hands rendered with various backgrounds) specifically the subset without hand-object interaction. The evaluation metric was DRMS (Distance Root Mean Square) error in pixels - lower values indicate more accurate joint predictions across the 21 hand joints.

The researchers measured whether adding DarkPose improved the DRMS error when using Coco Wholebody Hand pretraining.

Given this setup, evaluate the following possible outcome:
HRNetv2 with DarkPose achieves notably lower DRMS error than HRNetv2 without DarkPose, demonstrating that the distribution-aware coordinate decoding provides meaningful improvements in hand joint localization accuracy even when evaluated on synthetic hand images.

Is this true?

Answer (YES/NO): NO